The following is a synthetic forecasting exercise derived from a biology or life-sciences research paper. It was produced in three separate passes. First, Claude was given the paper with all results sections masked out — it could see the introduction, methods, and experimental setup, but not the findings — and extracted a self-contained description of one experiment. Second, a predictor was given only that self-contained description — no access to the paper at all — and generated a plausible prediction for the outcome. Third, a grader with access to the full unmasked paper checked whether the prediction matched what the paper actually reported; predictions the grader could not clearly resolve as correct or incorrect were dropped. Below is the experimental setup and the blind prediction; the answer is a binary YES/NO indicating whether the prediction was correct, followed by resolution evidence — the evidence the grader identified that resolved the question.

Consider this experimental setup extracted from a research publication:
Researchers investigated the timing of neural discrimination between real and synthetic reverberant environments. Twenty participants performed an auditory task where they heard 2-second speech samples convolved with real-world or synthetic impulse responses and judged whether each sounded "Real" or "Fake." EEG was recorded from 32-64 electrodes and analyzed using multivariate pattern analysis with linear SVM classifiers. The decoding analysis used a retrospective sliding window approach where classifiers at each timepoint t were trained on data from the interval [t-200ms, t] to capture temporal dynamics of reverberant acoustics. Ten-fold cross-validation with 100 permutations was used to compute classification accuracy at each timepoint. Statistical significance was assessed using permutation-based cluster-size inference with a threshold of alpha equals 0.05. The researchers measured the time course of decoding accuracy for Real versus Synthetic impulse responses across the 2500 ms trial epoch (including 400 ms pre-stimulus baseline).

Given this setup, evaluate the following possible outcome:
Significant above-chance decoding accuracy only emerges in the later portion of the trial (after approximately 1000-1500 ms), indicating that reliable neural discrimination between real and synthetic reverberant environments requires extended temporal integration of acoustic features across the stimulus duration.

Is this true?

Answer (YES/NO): NO